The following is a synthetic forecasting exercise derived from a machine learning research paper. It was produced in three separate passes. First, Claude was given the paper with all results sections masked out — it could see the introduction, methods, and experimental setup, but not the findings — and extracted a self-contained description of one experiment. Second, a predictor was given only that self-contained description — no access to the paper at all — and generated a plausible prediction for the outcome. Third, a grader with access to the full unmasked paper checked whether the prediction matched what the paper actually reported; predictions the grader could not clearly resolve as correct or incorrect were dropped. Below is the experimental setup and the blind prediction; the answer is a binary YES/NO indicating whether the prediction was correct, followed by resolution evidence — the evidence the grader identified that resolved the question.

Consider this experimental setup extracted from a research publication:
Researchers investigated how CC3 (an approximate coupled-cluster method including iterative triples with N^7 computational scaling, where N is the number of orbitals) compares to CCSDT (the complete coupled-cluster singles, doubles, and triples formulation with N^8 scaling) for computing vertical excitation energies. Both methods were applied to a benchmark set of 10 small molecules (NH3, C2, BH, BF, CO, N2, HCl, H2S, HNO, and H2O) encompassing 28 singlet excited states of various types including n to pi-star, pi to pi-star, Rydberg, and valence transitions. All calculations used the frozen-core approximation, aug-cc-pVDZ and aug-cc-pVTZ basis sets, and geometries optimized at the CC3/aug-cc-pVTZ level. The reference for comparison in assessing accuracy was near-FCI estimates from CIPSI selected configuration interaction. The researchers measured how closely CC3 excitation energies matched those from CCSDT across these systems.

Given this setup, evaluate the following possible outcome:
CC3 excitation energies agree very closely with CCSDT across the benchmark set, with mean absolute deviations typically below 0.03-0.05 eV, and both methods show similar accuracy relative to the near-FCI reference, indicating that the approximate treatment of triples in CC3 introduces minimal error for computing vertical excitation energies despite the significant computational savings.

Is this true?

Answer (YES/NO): NO